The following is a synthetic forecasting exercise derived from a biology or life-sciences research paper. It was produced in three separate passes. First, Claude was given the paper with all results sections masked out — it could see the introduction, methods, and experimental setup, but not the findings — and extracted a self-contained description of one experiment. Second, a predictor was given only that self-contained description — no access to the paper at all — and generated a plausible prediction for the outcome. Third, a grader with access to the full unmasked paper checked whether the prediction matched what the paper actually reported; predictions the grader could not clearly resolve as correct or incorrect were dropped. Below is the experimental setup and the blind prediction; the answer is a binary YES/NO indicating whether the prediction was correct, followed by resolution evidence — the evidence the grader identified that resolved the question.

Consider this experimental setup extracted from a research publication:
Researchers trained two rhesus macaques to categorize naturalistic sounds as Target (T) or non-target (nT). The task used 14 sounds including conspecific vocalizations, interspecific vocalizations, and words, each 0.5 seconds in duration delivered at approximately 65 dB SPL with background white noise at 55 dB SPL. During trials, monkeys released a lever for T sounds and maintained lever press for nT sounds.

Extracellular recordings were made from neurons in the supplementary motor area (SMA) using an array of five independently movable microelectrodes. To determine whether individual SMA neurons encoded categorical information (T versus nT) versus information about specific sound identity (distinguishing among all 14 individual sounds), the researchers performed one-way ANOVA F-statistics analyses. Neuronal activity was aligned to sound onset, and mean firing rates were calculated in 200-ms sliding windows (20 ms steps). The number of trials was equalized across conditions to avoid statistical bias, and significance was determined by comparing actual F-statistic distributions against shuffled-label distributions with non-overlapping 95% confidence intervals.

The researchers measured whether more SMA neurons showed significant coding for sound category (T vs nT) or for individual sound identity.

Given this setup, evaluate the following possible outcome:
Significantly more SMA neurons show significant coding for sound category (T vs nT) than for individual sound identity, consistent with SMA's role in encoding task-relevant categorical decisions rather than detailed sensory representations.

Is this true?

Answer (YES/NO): YES